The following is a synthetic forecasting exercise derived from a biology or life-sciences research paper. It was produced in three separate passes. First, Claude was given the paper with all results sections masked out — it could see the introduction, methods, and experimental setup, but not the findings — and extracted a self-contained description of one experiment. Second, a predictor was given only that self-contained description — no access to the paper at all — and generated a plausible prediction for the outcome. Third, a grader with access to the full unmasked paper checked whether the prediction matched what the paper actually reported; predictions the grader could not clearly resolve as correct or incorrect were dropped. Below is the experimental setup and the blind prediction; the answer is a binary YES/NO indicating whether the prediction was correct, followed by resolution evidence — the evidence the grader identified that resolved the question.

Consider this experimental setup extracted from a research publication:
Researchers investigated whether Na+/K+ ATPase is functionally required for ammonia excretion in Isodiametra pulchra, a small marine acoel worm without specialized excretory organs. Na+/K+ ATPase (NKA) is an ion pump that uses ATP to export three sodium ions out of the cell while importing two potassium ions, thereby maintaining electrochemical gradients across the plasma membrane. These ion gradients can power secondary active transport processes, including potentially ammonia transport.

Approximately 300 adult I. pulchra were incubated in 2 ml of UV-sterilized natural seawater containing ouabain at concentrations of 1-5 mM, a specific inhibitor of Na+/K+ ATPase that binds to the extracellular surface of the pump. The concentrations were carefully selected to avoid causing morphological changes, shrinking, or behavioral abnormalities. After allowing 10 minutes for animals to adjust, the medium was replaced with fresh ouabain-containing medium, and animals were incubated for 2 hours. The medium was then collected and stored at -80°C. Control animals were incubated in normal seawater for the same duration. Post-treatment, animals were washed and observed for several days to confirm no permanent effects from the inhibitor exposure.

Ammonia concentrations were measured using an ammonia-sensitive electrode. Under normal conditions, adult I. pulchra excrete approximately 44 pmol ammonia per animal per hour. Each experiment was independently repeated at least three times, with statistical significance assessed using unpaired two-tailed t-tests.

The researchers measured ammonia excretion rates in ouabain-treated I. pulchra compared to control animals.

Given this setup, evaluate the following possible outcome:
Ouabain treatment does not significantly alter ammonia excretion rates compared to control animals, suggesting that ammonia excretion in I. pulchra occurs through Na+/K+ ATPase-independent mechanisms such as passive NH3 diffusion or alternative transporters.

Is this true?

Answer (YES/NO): NO